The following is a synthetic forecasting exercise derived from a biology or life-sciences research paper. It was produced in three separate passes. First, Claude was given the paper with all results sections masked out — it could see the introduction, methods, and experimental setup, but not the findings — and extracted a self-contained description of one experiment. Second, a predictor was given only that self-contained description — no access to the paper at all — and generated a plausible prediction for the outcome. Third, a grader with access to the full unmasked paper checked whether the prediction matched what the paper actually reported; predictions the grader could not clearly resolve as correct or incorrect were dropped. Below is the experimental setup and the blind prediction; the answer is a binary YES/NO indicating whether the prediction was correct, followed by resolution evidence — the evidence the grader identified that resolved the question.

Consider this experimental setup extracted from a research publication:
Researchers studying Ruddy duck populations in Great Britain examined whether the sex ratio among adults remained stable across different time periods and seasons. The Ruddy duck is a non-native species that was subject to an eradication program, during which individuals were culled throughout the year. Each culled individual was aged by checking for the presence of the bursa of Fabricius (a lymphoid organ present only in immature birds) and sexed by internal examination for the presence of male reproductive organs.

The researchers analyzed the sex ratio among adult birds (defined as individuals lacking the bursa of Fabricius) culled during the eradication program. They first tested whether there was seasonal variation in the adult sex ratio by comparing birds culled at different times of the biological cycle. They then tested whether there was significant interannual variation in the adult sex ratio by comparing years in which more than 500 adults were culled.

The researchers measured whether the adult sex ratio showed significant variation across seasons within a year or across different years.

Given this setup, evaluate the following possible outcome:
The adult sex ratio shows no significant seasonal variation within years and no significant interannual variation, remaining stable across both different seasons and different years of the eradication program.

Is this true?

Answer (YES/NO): YES